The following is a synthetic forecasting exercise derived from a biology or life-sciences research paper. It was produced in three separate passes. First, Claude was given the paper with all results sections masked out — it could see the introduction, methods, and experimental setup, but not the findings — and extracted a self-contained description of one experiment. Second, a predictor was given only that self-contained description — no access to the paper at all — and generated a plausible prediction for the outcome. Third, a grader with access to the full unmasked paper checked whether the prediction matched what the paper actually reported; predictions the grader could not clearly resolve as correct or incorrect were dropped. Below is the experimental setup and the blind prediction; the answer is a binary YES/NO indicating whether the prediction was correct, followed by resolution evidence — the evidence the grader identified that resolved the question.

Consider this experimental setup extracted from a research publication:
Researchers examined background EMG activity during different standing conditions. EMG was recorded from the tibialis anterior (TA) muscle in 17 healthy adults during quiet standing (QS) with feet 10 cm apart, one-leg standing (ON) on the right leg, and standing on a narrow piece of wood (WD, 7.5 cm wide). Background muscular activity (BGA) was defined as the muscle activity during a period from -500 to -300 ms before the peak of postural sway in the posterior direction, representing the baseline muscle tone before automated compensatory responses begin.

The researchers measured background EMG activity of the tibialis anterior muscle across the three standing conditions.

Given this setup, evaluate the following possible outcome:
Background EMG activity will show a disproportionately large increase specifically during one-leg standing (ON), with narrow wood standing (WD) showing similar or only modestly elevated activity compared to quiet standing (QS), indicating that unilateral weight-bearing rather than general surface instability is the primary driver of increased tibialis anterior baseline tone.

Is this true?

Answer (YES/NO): NO